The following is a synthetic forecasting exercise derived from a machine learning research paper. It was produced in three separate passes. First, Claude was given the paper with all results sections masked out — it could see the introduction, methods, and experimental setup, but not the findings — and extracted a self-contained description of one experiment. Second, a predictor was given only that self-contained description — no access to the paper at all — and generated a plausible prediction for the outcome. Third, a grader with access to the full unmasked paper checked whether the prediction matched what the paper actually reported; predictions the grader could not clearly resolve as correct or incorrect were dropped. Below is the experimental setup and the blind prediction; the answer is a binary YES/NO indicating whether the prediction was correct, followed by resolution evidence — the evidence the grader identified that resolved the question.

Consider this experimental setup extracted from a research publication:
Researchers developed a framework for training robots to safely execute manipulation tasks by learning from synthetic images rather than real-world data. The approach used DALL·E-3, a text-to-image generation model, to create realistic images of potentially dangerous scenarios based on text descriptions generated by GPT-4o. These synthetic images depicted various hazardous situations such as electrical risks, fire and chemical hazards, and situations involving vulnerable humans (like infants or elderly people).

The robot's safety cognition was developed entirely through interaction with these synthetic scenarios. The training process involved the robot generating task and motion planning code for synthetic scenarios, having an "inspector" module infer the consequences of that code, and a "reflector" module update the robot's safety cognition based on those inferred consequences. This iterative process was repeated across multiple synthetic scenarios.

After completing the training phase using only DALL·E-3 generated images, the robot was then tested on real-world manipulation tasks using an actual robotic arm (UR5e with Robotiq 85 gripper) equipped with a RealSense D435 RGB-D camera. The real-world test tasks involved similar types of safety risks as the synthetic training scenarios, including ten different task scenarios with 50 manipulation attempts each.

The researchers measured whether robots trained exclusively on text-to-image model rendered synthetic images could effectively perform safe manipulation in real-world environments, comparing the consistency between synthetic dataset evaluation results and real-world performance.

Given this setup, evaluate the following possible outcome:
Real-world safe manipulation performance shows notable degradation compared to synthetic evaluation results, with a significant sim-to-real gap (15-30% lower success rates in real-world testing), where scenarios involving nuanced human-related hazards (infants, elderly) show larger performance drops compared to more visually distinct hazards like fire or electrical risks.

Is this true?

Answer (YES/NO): NO